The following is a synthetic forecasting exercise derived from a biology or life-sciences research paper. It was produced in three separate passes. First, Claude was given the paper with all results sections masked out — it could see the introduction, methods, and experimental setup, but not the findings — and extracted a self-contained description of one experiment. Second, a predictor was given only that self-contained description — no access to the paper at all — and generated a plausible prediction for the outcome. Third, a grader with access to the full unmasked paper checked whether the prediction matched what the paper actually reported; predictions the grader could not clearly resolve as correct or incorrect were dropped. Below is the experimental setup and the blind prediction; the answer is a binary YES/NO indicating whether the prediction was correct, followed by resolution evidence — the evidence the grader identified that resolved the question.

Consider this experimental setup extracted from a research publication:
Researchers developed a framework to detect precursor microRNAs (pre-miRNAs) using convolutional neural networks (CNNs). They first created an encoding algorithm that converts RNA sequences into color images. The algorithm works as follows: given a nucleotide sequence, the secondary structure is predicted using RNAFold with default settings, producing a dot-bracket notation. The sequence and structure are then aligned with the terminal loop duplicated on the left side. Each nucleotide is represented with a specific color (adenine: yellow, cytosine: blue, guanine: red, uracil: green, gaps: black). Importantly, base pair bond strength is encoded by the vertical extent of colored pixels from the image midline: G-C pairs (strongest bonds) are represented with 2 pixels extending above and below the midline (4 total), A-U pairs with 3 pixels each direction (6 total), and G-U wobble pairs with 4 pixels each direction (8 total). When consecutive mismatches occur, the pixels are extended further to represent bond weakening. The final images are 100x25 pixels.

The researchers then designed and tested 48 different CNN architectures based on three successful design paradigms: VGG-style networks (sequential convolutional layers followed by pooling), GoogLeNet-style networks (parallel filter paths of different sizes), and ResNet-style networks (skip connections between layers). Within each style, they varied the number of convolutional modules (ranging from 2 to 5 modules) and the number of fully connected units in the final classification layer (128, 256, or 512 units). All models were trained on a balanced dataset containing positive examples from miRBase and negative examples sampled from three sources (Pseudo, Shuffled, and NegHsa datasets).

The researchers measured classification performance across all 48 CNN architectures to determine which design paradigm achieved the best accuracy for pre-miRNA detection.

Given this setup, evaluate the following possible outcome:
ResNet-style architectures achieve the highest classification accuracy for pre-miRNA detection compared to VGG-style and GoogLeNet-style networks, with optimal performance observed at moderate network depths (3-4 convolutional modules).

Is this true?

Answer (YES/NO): NO